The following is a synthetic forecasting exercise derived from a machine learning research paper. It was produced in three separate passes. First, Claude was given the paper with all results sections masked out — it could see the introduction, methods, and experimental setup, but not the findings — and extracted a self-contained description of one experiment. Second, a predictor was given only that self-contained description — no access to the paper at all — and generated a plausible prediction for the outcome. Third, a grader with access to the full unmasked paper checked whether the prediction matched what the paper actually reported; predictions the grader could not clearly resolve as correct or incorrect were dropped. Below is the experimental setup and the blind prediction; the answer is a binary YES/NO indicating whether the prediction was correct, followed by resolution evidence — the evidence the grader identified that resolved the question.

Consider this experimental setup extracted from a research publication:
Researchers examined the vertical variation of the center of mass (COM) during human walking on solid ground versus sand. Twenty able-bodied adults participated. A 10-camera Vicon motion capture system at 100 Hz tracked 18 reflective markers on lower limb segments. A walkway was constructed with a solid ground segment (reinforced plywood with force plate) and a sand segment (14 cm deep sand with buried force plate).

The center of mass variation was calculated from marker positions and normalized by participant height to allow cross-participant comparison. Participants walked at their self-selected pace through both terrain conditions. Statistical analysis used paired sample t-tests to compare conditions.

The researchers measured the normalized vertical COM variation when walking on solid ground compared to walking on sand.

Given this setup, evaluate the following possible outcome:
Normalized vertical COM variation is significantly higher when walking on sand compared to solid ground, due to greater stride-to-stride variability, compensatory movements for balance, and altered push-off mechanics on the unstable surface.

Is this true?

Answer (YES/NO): NO